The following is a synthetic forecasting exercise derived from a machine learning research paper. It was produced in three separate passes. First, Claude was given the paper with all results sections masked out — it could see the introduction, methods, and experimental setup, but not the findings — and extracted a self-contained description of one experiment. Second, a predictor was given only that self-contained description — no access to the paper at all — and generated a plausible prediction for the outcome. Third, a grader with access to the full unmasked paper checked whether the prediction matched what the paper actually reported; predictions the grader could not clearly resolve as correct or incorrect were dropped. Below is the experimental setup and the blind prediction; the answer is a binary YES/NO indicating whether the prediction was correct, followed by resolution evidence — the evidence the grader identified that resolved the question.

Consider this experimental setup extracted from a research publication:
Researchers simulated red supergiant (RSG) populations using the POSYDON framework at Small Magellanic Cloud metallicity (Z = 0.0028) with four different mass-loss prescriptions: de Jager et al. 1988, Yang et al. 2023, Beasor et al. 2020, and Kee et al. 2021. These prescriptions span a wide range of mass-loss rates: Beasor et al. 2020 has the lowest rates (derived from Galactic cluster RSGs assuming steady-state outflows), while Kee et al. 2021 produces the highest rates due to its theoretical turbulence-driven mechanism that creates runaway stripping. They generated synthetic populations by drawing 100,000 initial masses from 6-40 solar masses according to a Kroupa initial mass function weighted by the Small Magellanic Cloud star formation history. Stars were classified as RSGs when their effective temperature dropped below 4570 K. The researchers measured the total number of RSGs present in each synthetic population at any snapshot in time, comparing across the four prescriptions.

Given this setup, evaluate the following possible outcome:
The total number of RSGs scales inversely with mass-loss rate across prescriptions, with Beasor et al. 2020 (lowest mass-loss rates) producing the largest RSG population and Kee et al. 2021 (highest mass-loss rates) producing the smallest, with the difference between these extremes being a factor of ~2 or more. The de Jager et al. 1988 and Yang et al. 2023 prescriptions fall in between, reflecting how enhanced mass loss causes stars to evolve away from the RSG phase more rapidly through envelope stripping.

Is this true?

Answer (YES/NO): NO